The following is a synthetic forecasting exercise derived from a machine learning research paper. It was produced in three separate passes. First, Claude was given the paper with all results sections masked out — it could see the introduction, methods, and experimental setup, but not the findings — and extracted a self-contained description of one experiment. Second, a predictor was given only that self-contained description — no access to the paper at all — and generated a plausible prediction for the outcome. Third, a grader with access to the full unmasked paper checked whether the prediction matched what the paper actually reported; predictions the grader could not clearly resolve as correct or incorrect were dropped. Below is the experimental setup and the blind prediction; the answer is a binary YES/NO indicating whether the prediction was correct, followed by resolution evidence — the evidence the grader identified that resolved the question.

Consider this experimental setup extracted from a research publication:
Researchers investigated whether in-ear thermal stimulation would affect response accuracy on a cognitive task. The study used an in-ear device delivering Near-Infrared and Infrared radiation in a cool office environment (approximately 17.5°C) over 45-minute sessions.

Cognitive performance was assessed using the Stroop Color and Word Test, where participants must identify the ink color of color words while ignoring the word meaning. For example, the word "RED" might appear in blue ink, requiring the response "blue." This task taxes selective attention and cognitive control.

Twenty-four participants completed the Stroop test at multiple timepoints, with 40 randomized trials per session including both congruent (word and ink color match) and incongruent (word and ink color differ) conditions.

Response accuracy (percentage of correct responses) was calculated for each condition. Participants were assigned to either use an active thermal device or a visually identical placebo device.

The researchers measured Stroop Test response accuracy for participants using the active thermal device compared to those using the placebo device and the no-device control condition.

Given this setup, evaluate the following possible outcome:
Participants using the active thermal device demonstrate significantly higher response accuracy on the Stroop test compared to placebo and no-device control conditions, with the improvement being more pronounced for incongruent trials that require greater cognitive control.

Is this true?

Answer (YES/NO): NO